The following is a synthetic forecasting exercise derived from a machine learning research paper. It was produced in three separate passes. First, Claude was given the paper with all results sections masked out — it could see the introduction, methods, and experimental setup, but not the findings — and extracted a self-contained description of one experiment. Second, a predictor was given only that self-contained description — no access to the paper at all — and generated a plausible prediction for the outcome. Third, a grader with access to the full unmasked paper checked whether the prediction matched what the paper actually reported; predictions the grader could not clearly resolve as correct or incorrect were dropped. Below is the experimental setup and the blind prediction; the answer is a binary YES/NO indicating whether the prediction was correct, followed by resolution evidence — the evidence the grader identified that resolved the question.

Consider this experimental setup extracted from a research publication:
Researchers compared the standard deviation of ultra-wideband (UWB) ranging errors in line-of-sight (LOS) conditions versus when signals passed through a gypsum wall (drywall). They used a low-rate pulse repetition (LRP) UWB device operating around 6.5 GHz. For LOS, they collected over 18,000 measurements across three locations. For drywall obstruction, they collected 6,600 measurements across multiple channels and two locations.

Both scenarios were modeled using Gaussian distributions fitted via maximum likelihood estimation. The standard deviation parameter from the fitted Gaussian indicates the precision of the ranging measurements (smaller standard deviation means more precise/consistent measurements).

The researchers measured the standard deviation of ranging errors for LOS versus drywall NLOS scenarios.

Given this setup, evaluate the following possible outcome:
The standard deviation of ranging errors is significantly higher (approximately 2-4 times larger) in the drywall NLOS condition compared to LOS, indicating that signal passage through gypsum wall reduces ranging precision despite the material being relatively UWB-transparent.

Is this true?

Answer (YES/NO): NO